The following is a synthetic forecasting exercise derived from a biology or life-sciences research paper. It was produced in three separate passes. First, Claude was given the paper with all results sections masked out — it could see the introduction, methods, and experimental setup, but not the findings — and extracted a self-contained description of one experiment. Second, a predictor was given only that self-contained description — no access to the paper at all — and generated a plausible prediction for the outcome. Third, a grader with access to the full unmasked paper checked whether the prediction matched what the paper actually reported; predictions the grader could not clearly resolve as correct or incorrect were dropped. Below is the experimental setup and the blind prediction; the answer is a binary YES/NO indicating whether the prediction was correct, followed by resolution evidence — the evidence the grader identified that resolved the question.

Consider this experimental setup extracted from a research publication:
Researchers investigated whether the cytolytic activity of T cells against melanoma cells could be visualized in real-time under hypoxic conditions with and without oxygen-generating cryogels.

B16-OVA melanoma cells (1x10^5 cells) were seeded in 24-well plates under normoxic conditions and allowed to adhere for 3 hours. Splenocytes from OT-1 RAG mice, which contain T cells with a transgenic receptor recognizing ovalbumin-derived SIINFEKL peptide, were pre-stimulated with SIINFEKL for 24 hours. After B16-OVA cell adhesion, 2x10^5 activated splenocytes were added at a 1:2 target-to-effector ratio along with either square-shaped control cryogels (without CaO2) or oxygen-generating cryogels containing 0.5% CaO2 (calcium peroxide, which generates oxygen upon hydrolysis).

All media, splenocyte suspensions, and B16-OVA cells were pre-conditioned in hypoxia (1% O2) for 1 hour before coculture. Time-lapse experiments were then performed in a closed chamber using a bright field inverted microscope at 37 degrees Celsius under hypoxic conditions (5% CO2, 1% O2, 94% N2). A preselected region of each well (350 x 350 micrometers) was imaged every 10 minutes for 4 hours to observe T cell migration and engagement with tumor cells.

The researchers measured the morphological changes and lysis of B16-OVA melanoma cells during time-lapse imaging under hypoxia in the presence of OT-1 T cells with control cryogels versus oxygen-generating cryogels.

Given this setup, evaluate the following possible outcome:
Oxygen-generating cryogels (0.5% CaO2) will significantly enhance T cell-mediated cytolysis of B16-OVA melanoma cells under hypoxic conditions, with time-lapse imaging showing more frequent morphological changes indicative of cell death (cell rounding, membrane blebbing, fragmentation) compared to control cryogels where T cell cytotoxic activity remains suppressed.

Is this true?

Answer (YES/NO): YES